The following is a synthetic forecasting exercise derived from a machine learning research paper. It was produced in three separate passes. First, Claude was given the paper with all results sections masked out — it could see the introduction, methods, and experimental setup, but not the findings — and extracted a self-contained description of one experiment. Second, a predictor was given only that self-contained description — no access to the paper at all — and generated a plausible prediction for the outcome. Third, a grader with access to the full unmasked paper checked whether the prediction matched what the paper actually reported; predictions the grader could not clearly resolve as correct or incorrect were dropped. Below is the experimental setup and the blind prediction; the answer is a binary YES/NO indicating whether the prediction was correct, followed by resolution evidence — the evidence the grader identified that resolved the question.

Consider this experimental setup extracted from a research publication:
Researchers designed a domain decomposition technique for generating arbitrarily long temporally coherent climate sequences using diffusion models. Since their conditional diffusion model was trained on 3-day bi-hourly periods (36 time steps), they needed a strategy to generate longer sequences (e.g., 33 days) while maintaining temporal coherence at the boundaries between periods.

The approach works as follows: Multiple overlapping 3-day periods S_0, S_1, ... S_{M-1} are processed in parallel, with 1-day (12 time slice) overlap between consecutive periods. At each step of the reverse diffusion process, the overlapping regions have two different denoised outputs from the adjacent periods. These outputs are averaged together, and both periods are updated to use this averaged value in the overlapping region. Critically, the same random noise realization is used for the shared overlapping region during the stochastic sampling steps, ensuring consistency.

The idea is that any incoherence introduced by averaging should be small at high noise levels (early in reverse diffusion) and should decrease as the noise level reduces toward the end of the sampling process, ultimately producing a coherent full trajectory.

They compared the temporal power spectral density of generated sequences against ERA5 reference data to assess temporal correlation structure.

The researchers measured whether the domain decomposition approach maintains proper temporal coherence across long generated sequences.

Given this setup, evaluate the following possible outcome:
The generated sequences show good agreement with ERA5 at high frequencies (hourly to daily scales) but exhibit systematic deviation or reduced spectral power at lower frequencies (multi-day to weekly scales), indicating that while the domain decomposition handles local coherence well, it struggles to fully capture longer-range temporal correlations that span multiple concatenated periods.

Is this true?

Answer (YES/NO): NO